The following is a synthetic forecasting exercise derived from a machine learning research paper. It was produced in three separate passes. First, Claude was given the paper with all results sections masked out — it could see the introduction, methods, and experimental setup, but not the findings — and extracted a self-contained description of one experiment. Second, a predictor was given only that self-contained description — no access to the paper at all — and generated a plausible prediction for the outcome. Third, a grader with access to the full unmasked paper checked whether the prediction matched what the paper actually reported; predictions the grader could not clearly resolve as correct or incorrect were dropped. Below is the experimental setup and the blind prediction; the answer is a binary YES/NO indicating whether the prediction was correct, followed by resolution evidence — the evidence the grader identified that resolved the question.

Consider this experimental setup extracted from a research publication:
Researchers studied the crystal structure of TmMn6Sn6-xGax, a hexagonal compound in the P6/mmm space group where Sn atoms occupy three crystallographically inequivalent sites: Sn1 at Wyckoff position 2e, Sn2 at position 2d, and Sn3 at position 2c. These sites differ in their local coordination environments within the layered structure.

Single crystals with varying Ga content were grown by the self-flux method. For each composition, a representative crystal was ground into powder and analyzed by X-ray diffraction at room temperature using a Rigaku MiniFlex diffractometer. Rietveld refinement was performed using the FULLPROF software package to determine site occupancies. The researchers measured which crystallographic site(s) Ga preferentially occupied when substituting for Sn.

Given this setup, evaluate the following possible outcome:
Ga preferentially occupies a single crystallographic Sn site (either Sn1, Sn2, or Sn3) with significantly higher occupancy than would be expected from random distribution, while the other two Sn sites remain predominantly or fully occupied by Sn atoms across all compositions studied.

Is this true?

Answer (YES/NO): YES